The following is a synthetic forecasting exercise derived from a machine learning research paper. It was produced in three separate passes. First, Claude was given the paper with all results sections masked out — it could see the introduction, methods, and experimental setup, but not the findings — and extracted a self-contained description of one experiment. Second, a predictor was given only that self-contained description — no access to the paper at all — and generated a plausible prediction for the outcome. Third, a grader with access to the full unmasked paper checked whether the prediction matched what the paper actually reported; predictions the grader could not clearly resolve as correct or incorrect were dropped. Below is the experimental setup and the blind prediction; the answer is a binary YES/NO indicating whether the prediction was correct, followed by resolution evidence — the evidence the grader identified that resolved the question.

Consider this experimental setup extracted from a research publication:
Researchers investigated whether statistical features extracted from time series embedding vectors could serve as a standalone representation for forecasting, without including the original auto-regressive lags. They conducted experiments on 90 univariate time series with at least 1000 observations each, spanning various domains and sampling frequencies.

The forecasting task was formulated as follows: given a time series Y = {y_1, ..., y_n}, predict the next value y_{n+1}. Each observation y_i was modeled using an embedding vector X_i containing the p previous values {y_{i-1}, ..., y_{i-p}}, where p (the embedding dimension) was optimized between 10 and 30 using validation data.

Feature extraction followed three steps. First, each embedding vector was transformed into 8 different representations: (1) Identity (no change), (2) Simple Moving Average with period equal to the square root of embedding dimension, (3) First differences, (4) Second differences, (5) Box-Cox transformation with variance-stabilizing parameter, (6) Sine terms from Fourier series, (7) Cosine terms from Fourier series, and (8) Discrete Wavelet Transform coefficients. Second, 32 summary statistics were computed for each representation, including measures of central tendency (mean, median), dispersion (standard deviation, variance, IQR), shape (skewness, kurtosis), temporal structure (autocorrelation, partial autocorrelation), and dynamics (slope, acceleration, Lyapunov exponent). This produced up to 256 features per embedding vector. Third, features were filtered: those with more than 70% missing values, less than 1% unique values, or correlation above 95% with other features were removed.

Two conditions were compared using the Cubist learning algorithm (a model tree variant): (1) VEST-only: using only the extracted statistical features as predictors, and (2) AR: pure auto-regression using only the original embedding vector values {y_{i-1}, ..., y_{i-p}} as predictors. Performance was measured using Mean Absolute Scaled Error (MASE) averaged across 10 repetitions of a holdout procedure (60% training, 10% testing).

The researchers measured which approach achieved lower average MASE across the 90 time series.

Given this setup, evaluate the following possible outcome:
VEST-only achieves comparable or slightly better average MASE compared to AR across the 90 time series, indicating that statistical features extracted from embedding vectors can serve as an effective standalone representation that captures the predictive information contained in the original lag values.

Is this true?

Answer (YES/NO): NO